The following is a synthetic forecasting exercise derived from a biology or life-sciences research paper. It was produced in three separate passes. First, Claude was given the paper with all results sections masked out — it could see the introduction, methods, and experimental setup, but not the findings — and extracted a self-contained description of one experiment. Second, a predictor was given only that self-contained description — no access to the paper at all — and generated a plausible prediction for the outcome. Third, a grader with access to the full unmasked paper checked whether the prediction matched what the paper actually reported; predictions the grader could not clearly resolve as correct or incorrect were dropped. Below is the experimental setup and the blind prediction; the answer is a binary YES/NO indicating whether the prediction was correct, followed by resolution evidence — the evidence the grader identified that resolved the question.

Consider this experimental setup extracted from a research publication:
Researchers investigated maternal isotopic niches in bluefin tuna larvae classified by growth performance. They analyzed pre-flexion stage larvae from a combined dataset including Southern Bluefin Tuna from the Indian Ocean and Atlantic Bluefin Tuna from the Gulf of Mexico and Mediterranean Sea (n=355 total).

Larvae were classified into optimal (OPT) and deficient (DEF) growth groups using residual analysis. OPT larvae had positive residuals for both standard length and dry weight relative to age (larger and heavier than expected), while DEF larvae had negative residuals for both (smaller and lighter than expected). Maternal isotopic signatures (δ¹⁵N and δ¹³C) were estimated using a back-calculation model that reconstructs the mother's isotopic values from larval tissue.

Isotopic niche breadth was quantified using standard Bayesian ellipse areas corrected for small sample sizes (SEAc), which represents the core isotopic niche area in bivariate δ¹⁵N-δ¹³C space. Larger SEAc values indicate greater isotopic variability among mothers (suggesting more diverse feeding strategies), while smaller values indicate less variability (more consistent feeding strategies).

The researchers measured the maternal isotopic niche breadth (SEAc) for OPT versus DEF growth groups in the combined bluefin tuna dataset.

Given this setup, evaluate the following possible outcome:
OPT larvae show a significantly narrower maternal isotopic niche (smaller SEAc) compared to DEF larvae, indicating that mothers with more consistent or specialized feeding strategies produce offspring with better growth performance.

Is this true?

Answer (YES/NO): YES